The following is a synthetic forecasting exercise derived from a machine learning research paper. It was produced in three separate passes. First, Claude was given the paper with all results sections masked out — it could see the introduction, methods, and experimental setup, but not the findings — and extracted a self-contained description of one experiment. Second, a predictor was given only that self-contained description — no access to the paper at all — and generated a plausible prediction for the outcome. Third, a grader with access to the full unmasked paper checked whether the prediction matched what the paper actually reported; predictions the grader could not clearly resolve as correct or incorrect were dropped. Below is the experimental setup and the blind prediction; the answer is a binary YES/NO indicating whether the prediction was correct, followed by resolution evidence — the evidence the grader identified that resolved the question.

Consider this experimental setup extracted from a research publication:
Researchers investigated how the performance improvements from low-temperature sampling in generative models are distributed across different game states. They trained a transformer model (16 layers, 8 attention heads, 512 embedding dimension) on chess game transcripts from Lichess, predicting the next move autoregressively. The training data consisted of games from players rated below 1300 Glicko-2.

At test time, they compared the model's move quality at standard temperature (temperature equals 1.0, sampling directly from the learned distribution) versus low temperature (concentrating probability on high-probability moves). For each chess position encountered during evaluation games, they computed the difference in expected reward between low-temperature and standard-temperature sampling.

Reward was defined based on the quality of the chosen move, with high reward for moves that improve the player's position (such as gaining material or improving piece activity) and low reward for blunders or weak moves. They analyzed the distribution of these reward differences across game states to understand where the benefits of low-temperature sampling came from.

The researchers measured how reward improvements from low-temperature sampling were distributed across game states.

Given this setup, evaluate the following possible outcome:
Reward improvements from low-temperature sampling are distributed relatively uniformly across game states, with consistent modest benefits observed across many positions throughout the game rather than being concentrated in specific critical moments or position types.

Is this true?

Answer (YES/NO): NO